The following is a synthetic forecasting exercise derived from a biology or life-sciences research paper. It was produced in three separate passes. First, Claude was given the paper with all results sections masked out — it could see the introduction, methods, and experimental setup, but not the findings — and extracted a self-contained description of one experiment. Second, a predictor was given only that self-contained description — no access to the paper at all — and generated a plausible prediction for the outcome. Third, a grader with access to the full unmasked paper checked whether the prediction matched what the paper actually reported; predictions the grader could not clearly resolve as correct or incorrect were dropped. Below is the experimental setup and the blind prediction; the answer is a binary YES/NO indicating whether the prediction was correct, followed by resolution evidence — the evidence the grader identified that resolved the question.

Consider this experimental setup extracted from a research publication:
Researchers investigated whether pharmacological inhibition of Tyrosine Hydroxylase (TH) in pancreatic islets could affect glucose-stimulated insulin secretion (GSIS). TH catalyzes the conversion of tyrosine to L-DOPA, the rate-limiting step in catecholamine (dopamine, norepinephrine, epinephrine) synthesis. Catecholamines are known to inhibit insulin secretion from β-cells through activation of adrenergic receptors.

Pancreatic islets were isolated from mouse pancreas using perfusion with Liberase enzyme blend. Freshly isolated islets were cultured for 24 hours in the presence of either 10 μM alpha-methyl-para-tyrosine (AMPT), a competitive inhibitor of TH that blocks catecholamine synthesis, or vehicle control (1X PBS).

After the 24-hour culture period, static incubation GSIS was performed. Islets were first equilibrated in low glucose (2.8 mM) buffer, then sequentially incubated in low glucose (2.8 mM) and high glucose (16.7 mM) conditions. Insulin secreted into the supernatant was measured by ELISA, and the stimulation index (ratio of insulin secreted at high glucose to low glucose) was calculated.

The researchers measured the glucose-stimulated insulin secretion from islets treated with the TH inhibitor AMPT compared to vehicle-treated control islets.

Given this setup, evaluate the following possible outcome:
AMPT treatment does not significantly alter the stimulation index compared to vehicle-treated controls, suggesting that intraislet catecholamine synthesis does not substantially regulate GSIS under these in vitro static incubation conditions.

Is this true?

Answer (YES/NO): NO